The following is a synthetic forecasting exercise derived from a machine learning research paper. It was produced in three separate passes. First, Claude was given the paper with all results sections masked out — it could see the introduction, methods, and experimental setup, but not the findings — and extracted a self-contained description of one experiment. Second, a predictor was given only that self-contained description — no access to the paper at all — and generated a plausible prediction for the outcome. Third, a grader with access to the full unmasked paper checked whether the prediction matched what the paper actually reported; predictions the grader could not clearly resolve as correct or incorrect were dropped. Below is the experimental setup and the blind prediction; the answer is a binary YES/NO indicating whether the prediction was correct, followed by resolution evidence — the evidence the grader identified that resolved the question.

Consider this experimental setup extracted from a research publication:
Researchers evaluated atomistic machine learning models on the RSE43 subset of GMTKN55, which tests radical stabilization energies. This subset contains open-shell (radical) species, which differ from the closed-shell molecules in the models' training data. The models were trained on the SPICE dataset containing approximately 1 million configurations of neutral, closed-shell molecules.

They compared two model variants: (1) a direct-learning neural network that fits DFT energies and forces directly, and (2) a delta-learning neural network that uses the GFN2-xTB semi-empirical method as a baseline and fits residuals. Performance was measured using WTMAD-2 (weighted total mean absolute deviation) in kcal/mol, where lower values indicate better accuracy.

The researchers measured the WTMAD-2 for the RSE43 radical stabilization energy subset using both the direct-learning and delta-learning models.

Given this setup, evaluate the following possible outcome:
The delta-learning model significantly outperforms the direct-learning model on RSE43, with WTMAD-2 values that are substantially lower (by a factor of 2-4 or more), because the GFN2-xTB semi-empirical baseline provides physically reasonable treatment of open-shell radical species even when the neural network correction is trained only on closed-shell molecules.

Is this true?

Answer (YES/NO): NO